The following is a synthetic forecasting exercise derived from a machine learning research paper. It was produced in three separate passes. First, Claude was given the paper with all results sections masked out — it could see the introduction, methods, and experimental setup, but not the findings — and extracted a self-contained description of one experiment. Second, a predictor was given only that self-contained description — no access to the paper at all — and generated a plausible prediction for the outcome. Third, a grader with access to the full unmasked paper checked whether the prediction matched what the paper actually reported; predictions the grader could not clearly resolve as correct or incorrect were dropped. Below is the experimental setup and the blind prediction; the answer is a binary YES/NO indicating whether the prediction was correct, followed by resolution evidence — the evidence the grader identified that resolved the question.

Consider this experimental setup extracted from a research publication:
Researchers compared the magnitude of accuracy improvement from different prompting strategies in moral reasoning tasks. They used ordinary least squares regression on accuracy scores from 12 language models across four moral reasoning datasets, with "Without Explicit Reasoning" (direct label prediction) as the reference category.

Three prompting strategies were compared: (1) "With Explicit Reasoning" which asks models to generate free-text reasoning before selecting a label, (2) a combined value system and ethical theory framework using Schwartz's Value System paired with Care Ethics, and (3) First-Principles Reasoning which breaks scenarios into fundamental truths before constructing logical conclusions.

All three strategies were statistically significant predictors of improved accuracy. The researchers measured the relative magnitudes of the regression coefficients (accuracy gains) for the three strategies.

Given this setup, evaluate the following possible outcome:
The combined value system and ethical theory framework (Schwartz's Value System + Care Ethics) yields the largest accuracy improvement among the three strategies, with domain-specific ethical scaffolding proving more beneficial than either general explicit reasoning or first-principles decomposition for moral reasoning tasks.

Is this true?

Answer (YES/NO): NO